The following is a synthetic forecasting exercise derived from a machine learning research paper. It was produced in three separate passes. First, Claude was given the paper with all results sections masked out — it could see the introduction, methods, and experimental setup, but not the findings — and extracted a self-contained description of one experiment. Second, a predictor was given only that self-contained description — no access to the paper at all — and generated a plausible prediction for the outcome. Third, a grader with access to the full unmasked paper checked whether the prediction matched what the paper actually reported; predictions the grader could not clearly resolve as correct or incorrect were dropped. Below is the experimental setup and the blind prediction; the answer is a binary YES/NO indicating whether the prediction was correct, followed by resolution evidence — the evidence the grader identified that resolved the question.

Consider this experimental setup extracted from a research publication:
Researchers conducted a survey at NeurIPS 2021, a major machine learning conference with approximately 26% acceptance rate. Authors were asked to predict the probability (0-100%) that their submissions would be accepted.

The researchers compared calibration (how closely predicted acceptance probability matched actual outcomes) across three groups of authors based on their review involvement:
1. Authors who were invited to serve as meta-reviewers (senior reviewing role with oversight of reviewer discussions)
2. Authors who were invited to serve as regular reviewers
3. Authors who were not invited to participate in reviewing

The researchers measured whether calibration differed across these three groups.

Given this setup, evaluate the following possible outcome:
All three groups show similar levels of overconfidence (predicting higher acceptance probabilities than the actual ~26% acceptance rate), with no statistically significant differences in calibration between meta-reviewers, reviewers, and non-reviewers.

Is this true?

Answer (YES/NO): NO